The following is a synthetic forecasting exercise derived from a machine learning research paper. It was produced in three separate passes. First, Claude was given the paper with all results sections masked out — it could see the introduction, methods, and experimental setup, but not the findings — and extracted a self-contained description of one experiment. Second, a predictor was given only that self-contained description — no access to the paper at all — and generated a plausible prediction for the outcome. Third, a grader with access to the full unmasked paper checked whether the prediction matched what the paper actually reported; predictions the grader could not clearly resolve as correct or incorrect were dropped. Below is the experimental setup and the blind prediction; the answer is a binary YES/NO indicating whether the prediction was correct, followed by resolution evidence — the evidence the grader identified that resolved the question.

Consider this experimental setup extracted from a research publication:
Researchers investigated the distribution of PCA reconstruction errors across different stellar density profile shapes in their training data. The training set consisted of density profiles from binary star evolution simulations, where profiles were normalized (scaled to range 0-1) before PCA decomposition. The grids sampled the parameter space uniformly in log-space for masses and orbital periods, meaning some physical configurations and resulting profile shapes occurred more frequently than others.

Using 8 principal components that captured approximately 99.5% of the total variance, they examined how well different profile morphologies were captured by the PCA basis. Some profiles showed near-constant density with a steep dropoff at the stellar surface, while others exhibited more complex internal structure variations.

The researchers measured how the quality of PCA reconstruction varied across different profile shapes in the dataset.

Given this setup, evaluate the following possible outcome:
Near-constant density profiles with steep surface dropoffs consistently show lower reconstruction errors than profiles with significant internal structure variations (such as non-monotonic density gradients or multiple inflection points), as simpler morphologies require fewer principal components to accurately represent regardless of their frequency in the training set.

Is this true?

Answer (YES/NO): NO